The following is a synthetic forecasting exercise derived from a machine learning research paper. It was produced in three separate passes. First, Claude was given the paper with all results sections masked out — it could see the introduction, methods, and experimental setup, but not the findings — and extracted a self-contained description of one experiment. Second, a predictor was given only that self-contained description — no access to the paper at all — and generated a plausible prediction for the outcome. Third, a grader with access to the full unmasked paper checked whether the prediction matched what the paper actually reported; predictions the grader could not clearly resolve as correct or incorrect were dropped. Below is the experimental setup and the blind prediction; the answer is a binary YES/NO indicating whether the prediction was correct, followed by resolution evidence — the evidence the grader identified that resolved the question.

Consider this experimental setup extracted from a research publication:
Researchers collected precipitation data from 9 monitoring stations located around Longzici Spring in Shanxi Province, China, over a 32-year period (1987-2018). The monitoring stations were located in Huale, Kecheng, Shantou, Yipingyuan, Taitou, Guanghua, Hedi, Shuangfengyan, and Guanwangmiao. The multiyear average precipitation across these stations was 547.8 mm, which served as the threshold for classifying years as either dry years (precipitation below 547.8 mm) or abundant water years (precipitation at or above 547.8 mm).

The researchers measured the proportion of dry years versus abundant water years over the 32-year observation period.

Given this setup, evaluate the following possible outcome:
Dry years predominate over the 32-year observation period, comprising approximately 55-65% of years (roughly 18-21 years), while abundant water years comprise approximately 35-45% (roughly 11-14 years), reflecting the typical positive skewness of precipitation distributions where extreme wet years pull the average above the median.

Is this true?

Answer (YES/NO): NO